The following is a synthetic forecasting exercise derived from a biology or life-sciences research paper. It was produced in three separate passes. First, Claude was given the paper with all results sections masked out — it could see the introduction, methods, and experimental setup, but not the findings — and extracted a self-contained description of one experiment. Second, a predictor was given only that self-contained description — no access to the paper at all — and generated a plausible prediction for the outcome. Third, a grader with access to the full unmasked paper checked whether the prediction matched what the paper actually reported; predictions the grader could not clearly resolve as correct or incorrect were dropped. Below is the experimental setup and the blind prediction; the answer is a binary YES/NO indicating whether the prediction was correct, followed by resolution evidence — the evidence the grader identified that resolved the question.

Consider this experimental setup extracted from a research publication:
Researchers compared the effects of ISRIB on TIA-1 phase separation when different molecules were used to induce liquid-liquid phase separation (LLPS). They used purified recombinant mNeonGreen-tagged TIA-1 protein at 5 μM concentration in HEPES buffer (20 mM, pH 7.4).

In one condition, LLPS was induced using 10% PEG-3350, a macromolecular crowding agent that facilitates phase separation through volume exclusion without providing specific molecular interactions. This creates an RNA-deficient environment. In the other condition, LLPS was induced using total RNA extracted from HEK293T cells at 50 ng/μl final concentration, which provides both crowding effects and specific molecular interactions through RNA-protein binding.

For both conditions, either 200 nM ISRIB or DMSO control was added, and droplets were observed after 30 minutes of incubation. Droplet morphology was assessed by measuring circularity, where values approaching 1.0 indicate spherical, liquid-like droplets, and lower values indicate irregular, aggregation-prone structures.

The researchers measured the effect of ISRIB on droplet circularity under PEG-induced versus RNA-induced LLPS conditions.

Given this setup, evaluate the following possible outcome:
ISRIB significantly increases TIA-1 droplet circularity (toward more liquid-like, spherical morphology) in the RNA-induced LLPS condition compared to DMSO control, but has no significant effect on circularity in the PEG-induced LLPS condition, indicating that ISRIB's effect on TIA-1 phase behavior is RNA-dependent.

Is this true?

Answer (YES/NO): NO